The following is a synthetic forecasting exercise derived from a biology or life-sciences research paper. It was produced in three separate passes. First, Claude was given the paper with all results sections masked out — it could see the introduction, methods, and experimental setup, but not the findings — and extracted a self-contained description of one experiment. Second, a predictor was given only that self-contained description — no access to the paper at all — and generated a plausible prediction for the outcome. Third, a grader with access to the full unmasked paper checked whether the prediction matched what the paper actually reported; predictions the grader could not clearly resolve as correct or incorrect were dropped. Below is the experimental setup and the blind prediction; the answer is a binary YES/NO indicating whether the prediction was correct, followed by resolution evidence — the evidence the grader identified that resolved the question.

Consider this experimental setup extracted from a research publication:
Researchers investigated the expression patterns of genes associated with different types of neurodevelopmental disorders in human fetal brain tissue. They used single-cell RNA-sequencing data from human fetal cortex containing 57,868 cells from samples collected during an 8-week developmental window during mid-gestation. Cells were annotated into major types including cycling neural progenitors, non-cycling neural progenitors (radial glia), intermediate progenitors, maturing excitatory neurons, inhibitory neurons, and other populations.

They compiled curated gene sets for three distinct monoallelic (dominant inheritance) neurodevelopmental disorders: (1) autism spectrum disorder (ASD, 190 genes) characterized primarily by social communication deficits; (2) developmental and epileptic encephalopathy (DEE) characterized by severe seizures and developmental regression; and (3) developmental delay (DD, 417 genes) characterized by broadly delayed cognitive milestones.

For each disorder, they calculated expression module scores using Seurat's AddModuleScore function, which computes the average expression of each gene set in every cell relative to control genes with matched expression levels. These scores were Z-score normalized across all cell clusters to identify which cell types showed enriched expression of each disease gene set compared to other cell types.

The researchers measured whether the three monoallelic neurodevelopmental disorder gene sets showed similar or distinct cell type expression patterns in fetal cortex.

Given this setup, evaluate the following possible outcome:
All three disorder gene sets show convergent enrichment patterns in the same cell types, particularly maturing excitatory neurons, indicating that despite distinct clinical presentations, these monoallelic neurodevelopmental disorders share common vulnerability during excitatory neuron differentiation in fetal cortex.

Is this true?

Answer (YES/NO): YES